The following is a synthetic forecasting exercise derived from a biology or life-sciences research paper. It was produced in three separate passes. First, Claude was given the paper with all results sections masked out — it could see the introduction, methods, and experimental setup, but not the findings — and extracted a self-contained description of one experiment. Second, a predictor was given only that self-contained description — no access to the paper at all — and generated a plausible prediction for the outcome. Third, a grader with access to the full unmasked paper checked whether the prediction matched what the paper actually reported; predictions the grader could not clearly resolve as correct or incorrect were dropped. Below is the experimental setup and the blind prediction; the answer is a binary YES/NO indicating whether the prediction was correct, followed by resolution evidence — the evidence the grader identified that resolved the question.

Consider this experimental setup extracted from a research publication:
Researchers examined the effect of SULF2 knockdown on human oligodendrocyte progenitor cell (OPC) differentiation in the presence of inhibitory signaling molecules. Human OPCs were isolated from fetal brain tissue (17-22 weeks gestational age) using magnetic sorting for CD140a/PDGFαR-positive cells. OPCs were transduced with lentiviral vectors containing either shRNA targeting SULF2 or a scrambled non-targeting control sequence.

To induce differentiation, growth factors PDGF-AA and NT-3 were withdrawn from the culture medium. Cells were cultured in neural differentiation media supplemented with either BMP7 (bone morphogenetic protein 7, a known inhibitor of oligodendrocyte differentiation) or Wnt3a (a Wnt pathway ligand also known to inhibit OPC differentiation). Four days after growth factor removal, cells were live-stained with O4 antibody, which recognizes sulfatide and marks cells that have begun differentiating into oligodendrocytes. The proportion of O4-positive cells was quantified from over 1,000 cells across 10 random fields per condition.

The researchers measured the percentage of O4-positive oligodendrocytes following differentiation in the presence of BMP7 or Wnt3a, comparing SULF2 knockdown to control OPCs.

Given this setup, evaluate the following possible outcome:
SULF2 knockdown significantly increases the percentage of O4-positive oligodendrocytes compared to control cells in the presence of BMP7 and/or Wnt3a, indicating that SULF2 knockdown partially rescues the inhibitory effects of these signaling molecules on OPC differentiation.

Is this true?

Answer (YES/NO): YES